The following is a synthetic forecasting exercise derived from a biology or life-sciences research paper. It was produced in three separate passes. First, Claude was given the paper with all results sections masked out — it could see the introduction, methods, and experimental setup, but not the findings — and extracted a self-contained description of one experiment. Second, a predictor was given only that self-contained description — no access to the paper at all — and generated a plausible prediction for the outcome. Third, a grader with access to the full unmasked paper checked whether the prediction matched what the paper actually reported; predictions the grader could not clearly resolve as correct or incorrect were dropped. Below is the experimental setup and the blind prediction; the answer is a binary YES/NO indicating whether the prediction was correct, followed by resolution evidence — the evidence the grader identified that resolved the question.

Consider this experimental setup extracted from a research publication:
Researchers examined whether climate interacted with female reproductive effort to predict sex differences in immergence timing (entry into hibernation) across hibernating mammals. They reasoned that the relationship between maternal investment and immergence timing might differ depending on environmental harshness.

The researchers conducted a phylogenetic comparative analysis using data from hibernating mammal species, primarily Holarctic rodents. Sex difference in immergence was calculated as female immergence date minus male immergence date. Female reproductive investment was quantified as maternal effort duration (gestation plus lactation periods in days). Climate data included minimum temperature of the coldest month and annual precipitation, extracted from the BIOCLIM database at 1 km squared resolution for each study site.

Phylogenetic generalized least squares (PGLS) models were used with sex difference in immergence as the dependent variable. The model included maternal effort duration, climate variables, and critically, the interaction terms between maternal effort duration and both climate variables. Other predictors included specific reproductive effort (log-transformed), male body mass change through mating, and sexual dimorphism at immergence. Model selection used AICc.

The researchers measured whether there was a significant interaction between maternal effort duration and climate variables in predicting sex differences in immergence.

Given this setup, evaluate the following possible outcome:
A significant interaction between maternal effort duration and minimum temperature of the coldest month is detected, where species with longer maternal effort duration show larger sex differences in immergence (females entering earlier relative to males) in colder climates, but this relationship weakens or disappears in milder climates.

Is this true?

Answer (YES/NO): NO